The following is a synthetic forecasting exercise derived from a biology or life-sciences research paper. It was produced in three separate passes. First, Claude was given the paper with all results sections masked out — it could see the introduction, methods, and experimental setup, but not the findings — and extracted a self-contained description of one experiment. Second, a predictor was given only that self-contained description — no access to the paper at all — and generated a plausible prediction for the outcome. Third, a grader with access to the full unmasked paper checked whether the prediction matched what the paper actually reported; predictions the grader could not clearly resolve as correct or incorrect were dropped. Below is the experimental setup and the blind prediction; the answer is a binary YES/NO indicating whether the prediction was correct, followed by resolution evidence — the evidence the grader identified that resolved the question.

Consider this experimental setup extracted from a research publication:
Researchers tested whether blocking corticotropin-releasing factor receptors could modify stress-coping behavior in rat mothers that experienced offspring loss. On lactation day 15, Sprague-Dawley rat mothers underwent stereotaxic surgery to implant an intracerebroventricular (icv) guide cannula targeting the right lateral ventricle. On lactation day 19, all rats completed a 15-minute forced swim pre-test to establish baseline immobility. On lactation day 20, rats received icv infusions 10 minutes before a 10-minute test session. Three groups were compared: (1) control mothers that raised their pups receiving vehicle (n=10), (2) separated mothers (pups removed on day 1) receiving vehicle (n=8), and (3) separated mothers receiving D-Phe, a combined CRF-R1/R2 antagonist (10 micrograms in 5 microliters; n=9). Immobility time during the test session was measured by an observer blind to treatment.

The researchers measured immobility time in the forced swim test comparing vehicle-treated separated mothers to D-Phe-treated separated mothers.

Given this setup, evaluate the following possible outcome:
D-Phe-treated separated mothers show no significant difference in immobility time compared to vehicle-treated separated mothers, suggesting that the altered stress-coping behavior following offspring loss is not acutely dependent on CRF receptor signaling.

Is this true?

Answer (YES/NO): NO